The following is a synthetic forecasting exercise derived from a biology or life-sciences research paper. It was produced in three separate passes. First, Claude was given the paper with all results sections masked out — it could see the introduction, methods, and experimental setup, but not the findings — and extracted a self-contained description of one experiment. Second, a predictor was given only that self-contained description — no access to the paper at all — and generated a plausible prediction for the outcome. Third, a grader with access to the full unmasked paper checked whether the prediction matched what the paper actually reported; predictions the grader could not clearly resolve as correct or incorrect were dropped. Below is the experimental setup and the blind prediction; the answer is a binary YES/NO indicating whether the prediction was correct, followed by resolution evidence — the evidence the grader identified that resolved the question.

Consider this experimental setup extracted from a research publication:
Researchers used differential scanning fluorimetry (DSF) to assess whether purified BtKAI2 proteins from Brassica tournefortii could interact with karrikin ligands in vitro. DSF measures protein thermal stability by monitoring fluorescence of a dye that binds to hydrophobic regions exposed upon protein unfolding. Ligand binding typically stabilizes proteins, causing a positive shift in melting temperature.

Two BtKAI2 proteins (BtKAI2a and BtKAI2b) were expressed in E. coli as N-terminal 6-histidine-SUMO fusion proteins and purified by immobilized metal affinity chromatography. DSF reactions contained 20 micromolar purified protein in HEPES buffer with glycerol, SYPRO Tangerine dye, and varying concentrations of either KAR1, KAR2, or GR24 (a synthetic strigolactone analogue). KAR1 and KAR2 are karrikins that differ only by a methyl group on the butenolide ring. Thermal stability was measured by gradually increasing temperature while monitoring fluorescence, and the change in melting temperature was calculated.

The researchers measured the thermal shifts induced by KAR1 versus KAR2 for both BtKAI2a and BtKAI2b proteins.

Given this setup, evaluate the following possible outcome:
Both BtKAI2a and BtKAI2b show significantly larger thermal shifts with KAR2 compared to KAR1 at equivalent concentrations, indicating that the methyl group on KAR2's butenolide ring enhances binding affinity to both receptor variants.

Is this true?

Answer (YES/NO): NO